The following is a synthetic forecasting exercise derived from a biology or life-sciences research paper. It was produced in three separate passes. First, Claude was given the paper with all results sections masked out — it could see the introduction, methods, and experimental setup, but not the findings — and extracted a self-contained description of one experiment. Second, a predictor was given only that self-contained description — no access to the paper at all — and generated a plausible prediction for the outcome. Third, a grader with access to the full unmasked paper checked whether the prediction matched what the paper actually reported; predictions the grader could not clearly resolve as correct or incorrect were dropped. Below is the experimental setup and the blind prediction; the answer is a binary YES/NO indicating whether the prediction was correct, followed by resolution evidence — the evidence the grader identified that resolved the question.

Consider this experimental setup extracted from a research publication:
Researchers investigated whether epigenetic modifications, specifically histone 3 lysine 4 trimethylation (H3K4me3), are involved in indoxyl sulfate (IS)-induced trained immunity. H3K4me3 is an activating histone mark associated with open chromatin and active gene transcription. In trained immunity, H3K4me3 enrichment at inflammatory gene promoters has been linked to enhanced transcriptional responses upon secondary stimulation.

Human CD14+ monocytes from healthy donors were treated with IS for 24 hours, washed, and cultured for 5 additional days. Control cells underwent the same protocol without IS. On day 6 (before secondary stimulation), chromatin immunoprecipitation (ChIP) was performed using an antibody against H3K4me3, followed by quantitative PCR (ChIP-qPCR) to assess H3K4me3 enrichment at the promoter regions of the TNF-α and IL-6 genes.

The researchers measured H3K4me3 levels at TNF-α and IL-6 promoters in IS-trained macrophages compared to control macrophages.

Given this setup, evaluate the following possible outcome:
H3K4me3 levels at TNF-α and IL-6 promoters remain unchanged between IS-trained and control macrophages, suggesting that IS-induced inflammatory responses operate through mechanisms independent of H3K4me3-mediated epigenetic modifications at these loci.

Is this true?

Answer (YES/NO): NO